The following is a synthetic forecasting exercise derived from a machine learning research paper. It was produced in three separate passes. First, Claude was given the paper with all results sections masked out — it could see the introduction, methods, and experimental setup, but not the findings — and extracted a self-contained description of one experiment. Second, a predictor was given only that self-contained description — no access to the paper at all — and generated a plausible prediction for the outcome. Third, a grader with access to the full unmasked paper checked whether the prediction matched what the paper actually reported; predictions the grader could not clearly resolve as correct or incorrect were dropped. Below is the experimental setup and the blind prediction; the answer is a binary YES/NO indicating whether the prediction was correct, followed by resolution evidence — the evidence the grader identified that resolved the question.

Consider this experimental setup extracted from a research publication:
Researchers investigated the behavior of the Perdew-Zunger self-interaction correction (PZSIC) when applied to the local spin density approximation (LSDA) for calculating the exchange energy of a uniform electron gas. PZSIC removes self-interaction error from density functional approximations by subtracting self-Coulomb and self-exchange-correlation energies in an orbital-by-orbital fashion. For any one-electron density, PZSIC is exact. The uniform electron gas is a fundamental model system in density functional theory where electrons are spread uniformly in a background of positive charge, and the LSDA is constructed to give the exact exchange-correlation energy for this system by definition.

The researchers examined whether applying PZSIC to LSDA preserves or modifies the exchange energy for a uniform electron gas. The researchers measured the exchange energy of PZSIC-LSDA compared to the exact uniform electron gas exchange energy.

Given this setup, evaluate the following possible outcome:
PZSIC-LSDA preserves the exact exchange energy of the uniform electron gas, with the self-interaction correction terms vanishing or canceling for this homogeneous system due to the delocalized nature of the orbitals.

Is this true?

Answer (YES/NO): NO